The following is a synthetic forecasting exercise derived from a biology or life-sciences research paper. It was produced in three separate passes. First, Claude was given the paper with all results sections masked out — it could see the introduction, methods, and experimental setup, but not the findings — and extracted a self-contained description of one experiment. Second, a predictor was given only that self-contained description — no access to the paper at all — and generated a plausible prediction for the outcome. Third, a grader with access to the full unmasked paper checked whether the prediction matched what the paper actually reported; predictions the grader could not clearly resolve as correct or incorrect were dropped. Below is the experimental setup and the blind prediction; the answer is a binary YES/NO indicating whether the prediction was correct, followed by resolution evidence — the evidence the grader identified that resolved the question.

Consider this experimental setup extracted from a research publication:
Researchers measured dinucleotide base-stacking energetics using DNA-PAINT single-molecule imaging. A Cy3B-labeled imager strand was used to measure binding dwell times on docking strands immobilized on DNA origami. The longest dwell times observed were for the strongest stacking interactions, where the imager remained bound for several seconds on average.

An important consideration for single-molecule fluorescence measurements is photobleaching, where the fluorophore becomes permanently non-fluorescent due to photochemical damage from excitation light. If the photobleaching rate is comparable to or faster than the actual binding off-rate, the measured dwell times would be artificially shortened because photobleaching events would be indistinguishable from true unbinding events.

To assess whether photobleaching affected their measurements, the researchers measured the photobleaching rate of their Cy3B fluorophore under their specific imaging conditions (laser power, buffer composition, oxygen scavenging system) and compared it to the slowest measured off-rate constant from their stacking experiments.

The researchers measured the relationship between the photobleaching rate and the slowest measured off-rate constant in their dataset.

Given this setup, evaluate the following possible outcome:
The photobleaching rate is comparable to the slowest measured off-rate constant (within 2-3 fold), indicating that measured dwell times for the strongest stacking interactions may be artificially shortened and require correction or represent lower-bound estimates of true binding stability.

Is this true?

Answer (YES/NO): NO